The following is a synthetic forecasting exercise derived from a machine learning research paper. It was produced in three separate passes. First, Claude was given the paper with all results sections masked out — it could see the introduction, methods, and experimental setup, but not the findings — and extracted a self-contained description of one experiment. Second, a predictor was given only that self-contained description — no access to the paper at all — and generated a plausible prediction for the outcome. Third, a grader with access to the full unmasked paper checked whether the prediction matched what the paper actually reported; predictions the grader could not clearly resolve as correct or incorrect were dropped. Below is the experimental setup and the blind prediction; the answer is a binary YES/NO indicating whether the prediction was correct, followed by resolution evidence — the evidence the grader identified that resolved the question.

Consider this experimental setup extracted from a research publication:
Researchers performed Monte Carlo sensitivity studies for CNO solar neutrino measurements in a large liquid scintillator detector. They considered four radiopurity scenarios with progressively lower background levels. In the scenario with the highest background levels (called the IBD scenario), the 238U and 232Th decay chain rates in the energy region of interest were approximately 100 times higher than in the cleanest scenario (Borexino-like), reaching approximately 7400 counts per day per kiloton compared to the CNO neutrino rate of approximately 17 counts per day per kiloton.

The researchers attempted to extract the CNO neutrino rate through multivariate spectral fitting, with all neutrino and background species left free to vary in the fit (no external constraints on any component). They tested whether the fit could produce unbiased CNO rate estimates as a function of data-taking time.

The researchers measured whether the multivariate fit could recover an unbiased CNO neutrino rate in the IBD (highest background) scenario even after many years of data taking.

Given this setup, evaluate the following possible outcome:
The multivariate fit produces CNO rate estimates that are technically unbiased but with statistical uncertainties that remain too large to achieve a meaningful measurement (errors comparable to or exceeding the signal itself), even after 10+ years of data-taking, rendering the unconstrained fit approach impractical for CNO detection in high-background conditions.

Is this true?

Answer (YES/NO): NO